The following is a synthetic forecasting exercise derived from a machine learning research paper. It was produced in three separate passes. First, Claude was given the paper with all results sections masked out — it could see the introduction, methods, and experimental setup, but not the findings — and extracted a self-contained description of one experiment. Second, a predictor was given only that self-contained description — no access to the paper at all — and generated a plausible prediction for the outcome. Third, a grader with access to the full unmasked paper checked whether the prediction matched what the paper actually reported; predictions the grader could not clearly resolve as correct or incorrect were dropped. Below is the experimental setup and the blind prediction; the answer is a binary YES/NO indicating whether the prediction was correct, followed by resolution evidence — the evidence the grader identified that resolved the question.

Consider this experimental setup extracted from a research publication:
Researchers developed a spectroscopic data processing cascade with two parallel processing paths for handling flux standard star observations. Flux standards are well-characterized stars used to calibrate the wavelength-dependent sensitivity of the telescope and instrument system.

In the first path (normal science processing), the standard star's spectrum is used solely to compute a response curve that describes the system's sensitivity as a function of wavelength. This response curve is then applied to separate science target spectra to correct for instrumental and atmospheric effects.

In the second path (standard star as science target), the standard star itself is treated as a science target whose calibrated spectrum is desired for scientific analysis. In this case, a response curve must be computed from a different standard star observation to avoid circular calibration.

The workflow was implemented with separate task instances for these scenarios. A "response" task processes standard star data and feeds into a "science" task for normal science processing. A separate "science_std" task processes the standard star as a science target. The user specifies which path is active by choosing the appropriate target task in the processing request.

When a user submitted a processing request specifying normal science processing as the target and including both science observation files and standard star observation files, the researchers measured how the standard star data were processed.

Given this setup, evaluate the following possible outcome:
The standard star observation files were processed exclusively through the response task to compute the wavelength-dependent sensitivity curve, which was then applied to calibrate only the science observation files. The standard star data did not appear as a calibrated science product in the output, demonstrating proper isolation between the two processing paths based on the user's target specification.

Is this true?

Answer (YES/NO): YES